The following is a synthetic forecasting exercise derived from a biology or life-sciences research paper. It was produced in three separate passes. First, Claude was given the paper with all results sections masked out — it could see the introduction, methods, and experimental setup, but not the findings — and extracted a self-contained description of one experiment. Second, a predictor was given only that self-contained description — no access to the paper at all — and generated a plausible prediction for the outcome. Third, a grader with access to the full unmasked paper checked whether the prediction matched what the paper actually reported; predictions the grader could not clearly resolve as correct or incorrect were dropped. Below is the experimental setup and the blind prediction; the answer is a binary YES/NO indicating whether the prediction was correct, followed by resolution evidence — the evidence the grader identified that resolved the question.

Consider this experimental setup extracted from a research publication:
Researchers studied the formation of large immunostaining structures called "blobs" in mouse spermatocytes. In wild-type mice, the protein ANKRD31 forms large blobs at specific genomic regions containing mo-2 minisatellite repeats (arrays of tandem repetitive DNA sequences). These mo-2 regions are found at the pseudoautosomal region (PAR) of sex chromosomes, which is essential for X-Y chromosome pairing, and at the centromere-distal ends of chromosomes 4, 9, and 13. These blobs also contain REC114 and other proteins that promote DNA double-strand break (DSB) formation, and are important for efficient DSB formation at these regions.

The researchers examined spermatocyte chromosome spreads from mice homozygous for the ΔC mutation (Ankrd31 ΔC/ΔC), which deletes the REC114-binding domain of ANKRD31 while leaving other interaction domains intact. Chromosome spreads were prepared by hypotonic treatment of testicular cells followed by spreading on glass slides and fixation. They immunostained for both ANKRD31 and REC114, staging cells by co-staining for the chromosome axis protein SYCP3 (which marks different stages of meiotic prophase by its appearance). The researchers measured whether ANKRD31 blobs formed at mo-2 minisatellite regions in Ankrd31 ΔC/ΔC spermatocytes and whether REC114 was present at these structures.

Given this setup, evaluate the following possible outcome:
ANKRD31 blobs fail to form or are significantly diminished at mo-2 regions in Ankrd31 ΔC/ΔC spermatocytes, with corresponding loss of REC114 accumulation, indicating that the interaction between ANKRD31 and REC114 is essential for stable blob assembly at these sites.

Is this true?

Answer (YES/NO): YES